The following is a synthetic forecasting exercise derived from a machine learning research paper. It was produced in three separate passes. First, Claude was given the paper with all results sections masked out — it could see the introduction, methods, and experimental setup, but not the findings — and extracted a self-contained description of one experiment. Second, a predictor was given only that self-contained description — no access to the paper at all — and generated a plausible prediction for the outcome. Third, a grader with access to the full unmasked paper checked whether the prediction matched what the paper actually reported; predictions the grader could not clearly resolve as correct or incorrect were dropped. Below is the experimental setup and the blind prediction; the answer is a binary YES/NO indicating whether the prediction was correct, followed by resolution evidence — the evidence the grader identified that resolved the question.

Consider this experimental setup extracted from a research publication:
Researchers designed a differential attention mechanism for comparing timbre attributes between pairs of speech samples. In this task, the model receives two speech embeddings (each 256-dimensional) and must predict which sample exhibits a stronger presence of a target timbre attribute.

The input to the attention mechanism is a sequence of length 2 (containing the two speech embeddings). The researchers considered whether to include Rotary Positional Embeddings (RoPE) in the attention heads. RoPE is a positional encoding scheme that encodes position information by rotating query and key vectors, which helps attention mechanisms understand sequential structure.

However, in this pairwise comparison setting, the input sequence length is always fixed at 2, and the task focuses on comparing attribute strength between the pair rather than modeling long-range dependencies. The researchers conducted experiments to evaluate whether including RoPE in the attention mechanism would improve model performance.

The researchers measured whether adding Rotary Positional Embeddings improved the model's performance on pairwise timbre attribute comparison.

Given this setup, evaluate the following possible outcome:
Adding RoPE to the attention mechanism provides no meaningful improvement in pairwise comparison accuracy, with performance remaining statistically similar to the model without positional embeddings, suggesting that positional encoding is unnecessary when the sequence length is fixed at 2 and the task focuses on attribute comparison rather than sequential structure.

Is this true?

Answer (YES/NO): YES